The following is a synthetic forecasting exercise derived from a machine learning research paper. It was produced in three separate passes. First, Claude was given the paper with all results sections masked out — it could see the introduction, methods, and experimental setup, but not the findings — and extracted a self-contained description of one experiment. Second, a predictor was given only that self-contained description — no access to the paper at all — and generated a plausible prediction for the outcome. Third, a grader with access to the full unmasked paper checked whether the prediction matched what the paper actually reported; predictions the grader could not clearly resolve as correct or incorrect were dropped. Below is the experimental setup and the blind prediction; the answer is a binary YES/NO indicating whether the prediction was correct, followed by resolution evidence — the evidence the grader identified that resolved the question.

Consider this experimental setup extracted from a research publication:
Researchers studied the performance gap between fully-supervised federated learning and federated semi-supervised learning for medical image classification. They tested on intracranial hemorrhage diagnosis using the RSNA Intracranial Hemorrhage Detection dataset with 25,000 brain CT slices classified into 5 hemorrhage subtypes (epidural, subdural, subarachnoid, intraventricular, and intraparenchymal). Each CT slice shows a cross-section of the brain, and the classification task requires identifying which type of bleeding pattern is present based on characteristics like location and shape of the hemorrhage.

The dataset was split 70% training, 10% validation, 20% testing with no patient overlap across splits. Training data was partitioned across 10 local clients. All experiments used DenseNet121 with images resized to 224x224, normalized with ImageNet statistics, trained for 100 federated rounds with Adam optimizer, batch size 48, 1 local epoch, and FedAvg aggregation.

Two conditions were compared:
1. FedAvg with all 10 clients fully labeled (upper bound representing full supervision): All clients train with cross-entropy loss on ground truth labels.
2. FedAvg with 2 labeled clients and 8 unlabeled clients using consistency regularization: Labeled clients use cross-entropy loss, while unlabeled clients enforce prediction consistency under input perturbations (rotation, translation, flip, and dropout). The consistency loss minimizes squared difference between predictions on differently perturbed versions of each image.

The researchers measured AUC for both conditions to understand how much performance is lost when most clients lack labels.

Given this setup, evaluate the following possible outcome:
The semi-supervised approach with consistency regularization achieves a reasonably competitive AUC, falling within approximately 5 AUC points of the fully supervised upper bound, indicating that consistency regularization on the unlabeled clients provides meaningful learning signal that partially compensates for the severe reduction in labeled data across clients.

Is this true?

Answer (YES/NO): YES